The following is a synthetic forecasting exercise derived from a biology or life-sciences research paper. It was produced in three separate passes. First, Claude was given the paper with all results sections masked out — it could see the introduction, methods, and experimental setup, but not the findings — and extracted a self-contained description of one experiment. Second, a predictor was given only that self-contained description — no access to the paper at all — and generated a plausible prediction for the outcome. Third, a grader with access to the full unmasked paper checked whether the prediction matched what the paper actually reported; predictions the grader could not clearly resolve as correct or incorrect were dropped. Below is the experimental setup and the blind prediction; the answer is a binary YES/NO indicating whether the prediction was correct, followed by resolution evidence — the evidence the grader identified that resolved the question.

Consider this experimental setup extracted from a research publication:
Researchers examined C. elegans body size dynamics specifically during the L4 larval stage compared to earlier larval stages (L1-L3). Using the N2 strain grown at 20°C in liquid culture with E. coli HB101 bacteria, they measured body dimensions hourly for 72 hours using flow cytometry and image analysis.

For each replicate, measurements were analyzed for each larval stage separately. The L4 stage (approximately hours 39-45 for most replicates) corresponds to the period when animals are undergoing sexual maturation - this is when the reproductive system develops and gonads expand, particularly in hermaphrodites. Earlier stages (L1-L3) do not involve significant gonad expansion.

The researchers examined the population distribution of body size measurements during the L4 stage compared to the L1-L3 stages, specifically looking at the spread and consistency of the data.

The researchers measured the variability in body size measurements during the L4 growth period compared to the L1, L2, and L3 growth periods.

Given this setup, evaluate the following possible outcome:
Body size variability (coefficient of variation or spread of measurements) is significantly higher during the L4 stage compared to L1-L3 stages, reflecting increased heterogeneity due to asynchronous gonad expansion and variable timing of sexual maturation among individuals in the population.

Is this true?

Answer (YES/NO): YES